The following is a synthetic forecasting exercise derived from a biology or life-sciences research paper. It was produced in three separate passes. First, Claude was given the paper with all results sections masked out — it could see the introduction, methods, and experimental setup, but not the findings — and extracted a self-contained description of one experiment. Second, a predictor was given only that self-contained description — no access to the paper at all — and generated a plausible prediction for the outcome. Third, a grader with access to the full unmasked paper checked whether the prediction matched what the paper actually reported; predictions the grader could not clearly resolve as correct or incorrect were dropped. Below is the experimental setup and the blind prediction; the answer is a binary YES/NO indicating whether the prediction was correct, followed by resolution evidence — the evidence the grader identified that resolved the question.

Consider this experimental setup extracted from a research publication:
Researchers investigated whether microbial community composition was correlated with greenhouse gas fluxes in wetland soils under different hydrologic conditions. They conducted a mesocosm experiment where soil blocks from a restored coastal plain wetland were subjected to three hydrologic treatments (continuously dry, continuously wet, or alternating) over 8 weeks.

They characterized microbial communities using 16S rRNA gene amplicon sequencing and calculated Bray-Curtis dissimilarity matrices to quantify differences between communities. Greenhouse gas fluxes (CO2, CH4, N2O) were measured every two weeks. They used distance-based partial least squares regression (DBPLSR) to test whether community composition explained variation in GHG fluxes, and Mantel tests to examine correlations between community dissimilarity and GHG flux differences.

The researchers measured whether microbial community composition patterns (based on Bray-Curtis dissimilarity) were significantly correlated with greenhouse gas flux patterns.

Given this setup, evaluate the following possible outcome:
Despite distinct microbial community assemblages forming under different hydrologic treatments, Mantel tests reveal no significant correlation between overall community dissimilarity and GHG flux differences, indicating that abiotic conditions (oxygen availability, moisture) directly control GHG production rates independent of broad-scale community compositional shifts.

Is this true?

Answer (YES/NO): NO